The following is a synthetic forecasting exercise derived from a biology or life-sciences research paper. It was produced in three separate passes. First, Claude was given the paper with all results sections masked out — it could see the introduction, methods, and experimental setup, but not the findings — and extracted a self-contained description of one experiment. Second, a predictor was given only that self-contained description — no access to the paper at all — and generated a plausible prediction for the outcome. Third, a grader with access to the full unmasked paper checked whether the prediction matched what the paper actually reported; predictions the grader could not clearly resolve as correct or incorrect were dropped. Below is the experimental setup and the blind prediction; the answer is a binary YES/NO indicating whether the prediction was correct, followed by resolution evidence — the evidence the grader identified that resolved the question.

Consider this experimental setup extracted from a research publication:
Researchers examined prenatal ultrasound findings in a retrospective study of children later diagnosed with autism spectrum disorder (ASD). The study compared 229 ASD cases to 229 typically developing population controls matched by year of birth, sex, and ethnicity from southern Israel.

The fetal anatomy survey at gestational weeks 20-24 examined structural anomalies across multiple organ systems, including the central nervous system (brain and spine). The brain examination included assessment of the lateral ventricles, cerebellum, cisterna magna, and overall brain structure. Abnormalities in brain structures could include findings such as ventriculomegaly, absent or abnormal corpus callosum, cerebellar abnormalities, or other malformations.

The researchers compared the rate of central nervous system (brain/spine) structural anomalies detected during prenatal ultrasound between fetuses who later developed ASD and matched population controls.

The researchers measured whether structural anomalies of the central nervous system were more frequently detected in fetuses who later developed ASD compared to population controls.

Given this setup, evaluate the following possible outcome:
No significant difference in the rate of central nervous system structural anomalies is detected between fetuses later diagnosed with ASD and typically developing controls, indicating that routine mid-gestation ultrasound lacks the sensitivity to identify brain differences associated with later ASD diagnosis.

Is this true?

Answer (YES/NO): NO